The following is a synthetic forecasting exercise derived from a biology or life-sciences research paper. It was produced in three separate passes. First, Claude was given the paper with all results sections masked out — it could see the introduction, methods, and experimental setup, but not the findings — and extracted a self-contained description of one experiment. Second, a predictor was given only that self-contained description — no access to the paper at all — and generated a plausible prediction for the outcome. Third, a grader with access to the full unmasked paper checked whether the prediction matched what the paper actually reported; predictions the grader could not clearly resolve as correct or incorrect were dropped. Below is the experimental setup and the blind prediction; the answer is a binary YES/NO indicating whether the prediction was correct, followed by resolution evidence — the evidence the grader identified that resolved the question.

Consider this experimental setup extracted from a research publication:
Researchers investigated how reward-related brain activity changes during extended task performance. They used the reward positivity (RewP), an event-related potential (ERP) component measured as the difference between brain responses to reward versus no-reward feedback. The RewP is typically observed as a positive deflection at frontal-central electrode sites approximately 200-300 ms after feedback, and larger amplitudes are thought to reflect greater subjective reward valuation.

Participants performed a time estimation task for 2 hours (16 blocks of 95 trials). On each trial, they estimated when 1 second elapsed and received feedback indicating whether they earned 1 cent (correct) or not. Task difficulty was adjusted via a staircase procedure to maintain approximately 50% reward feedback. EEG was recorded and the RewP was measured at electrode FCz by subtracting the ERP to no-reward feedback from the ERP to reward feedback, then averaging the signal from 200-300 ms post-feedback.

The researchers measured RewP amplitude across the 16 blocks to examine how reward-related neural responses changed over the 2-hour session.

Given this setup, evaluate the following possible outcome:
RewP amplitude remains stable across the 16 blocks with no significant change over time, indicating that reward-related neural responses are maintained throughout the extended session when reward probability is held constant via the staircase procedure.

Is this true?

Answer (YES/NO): NO